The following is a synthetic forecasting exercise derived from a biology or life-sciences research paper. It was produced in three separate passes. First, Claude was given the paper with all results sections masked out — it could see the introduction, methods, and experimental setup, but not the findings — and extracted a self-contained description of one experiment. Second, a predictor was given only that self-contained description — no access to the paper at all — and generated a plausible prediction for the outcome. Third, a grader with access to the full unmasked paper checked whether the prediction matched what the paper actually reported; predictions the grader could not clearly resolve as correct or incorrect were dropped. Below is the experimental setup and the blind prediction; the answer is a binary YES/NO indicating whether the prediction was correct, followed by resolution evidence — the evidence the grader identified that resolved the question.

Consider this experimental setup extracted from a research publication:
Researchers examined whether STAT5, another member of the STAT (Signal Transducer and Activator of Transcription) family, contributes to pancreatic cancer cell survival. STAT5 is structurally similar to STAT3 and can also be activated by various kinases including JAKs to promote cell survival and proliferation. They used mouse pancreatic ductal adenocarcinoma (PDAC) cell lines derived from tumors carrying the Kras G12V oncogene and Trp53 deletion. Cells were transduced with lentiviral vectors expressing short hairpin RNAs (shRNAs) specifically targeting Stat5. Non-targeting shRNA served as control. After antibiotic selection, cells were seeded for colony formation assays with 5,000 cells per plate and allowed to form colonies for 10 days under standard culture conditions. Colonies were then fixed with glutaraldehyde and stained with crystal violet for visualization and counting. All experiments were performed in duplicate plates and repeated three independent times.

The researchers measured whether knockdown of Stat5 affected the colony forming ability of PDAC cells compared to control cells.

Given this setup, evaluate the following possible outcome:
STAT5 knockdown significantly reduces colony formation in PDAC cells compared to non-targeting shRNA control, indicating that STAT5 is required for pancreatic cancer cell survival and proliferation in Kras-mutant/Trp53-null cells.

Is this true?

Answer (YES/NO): NO